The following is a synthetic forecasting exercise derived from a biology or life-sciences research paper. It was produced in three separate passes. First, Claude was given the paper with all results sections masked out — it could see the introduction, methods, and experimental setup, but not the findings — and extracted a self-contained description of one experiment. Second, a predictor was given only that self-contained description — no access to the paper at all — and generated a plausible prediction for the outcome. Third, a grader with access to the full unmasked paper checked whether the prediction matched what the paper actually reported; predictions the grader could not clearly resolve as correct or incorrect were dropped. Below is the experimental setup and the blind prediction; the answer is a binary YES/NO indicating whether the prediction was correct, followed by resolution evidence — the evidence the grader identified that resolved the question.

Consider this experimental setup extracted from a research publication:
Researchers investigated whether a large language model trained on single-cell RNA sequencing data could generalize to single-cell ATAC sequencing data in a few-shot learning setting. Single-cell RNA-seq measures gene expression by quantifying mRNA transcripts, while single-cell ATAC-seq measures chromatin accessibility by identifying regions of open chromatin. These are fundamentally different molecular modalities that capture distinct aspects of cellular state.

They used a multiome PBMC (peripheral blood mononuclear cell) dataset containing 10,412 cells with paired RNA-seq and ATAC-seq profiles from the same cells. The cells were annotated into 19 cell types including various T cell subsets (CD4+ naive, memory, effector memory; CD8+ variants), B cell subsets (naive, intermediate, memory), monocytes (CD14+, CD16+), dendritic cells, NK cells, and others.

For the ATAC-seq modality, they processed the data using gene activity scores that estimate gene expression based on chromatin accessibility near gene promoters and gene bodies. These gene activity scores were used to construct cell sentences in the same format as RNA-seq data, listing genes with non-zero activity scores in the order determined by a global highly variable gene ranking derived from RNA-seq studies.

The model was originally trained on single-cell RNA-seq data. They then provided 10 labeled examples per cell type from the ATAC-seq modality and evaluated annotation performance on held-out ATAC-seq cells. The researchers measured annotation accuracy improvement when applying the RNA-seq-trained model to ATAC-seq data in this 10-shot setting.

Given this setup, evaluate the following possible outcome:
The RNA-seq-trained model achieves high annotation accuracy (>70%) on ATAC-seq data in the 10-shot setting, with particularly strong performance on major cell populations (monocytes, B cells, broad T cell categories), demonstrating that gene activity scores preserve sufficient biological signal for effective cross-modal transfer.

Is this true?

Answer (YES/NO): NO